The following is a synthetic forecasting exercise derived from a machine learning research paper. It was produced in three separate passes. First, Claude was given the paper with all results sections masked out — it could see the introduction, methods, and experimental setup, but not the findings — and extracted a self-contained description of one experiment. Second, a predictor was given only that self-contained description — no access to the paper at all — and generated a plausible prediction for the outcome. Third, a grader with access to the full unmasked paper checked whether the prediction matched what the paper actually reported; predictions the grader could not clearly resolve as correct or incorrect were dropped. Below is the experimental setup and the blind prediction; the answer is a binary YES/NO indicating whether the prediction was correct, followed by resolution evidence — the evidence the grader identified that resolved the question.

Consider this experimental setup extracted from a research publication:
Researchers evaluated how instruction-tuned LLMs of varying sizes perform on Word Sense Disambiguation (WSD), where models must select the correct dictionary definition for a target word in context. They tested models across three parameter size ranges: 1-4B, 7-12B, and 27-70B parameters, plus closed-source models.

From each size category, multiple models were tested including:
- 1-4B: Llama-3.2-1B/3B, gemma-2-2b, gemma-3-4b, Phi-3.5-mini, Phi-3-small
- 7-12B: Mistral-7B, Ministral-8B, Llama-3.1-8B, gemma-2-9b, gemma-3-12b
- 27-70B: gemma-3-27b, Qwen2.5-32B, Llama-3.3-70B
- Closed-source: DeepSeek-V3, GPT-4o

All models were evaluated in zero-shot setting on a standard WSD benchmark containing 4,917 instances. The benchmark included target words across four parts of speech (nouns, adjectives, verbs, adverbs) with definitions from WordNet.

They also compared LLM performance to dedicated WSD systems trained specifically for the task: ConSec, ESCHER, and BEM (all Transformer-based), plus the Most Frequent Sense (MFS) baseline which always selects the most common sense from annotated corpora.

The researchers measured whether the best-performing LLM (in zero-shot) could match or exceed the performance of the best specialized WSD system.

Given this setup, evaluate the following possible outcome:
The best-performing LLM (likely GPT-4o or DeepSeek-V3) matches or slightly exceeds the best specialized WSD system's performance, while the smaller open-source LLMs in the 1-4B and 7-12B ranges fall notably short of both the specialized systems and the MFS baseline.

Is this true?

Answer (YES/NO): NO